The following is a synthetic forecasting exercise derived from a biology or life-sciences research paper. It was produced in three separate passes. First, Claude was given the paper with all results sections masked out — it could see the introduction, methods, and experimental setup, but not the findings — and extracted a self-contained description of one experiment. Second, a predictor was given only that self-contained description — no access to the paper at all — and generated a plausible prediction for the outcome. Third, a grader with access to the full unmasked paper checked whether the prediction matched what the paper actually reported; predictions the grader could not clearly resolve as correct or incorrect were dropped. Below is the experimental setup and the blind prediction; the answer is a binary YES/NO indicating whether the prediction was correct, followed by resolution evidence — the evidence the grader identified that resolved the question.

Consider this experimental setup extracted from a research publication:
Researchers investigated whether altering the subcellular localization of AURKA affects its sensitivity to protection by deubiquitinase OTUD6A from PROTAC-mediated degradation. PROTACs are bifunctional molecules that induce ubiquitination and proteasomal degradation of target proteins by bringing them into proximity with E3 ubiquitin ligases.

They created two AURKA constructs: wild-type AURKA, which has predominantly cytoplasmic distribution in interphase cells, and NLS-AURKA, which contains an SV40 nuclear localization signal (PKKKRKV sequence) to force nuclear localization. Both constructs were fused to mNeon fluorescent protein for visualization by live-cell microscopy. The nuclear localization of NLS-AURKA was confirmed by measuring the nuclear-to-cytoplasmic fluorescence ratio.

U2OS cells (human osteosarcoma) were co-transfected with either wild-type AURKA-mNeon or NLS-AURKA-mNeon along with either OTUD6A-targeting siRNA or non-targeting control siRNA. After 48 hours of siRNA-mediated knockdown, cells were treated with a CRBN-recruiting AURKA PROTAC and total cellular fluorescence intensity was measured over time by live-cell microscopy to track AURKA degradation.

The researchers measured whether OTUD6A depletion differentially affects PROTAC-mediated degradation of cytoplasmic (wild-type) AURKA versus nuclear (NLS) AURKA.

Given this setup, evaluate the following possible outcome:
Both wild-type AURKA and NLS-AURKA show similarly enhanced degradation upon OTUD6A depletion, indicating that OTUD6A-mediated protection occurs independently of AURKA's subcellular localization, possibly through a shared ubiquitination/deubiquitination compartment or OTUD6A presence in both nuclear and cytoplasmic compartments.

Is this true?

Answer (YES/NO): NO